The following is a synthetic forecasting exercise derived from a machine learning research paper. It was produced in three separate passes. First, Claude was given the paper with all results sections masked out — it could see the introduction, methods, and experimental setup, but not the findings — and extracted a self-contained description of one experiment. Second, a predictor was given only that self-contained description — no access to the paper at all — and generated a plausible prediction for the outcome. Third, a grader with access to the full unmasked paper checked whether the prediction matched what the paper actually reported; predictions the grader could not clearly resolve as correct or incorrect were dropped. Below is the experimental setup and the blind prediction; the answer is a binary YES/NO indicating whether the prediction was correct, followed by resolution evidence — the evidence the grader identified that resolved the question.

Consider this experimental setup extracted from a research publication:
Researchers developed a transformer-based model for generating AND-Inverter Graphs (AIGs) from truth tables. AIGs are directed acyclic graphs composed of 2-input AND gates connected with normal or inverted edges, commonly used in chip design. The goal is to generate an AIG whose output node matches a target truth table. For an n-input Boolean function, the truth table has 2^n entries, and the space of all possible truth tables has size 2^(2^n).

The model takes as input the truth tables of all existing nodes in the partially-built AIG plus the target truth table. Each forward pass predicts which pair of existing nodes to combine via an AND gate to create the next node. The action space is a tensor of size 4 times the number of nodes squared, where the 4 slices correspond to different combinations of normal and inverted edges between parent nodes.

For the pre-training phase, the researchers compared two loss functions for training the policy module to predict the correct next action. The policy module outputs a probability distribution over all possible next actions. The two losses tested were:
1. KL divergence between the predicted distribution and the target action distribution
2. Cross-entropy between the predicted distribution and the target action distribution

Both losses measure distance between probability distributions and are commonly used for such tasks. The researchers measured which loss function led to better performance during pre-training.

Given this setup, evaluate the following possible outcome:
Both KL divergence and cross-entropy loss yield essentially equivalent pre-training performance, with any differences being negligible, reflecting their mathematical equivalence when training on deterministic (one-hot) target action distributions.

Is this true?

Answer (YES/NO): NO